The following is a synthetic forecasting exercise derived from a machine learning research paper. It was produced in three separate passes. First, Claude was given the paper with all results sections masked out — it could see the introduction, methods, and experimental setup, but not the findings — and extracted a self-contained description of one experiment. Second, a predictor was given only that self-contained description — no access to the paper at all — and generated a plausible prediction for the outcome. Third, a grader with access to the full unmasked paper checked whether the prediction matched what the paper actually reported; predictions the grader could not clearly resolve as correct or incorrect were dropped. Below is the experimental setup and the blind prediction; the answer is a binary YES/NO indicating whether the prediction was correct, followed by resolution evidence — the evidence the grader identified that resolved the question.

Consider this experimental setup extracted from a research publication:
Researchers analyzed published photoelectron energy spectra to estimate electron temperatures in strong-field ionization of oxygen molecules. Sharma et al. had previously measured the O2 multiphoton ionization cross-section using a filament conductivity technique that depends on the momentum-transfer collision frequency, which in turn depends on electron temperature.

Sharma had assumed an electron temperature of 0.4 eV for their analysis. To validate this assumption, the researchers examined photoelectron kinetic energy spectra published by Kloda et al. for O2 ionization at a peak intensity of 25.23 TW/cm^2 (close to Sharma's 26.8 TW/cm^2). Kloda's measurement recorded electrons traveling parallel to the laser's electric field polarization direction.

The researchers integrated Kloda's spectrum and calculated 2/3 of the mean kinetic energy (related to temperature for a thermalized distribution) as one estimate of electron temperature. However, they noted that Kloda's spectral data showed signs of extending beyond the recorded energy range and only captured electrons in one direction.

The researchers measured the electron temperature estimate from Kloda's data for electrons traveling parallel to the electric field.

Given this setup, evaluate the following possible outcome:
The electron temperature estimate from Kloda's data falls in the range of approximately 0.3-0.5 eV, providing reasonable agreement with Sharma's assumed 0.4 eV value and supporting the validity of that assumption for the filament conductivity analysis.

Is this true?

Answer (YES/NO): NO